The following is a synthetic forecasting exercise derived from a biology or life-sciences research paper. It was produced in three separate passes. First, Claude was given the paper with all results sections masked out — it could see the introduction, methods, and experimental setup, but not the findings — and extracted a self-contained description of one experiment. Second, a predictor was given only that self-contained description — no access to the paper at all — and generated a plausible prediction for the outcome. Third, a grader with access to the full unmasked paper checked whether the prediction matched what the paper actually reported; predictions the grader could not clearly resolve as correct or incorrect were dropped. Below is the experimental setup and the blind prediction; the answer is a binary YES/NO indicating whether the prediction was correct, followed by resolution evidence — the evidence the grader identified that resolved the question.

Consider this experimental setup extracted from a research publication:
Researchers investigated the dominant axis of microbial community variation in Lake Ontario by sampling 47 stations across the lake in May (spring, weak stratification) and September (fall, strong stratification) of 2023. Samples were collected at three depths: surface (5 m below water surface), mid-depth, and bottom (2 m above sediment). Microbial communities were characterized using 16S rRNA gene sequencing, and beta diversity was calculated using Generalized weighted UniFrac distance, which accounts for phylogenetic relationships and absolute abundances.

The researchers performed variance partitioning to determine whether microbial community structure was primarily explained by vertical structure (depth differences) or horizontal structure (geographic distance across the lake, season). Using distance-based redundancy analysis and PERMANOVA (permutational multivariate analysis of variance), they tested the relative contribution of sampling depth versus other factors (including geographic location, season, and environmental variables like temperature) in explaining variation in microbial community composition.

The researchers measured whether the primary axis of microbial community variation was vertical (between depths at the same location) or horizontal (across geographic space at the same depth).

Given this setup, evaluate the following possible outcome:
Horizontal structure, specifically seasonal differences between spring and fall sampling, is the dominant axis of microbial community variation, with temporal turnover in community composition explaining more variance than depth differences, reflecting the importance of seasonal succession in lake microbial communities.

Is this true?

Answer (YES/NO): NO